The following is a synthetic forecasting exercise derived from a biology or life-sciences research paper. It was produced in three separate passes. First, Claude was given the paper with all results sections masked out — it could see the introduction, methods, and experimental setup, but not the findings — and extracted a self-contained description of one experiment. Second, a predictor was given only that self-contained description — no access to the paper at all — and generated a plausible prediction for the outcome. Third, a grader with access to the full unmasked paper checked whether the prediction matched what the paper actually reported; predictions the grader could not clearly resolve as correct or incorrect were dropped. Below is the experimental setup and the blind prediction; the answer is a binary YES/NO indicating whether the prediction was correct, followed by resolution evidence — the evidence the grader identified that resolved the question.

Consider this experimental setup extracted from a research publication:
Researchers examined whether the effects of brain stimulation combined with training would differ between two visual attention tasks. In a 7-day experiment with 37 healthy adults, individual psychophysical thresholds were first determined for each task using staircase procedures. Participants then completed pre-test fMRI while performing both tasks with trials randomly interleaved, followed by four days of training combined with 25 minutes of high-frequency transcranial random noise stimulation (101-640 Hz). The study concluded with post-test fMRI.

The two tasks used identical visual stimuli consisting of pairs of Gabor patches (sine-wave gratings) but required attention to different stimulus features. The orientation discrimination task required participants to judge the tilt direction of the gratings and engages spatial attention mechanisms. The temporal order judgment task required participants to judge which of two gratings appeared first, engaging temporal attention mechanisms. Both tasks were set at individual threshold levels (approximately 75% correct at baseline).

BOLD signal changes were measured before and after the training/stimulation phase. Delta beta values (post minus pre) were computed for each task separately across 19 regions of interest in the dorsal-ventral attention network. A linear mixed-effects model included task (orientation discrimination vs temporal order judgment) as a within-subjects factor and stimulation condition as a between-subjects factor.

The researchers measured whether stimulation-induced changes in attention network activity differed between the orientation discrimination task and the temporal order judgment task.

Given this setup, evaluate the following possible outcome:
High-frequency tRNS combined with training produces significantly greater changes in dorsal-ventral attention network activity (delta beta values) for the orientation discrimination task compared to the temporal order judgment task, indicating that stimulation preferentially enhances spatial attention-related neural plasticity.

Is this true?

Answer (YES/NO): YES